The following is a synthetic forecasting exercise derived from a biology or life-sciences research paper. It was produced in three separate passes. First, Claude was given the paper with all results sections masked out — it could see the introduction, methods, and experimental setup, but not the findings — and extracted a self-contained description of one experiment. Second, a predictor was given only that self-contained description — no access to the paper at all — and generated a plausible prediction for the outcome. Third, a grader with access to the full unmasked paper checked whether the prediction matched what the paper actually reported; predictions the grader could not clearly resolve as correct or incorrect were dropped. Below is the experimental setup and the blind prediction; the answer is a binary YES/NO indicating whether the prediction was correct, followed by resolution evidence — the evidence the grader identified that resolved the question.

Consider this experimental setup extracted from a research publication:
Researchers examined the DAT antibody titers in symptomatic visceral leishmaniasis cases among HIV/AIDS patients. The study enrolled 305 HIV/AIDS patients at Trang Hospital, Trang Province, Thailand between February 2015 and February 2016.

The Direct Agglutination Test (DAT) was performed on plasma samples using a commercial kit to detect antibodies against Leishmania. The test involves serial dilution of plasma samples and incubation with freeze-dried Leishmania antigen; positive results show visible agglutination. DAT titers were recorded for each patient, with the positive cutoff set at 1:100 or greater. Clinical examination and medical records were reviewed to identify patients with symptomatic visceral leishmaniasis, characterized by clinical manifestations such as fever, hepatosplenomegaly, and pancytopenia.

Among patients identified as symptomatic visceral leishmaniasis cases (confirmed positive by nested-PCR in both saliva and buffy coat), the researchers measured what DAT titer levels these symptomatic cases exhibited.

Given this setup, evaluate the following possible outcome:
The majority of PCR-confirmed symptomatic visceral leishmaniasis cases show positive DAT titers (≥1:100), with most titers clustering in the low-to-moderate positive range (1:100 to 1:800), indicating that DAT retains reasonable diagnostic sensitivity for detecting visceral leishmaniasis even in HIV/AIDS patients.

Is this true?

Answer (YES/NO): NO